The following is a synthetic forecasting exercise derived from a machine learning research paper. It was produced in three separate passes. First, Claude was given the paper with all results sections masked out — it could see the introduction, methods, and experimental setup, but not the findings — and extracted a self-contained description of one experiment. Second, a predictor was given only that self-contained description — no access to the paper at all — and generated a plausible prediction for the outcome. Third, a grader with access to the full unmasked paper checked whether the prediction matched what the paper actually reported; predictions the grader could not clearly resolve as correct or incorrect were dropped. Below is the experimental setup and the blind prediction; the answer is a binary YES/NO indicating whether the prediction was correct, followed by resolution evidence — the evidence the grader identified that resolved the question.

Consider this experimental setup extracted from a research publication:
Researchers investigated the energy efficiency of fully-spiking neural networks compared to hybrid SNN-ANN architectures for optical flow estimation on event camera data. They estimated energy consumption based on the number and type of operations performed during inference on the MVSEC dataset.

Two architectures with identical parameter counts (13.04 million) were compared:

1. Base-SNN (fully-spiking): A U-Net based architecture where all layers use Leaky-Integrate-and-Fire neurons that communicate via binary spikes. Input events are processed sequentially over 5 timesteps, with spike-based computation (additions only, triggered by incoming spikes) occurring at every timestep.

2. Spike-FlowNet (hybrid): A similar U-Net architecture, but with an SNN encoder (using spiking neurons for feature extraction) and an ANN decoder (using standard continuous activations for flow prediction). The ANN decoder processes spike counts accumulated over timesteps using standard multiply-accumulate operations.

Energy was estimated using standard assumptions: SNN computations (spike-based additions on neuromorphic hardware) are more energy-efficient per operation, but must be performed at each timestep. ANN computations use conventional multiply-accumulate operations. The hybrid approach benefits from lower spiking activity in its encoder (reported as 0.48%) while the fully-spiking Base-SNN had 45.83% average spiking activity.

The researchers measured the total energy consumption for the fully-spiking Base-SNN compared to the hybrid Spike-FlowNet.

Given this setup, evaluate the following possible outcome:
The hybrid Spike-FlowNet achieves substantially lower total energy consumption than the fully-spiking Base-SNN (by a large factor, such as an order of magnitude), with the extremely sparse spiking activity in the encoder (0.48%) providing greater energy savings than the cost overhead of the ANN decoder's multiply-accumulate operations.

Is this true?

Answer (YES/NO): NO